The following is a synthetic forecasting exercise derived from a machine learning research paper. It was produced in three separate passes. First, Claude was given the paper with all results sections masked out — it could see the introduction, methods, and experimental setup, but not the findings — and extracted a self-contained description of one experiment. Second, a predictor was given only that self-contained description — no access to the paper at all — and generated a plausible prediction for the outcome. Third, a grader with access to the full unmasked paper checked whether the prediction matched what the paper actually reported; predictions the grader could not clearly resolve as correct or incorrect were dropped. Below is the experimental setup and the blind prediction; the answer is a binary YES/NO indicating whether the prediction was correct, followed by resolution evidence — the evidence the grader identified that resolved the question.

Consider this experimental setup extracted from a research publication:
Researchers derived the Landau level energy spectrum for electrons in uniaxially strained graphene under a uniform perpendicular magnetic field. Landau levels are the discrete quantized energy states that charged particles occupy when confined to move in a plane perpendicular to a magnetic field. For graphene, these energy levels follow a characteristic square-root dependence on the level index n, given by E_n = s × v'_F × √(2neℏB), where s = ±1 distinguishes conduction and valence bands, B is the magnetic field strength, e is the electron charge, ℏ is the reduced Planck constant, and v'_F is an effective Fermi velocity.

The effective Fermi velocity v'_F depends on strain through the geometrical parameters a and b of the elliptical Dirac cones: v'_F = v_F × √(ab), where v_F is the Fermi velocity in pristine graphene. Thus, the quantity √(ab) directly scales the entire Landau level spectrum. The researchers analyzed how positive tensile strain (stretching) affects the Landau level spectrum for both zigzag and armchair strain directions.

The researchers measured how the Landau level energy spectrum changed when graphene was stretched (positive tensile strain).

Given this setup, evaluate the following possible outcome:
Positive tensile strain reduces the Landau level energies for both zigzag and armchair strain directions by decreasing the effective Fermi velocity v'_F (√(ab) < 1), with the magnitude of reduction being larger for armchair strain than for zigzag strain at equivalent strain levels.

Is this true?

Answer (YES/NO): NO